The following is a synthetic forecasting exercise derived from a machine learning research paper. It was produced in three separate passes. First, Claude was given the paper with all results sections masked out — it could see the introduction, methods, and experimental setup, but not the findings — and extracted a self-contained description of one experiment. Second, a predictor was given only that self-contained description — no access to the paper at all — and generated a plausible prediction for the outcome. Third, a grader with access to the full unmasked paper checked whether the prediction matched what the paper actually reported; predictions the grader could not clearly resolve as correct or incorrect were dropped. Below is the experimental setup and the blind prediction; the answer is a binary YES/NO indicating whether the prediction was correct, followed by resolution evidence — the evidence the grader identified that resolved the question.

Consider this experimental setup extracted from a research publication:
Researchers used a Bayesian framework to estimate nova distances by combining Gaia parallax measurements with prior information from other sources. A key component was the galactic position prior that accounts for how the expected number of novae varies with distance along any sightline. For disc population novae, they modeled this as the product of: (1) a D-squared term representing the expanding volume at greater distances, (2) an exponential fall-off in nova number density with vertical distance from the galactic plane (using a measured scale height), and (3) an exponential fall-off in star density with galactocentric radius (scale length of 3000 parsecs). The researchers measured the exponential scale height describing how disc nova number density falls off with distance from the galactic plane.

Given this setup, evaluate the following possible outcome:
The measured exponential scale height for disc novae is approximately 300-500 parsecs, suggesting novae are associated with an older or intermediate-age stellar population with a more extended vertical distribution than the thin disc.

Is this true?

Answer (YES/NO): NO